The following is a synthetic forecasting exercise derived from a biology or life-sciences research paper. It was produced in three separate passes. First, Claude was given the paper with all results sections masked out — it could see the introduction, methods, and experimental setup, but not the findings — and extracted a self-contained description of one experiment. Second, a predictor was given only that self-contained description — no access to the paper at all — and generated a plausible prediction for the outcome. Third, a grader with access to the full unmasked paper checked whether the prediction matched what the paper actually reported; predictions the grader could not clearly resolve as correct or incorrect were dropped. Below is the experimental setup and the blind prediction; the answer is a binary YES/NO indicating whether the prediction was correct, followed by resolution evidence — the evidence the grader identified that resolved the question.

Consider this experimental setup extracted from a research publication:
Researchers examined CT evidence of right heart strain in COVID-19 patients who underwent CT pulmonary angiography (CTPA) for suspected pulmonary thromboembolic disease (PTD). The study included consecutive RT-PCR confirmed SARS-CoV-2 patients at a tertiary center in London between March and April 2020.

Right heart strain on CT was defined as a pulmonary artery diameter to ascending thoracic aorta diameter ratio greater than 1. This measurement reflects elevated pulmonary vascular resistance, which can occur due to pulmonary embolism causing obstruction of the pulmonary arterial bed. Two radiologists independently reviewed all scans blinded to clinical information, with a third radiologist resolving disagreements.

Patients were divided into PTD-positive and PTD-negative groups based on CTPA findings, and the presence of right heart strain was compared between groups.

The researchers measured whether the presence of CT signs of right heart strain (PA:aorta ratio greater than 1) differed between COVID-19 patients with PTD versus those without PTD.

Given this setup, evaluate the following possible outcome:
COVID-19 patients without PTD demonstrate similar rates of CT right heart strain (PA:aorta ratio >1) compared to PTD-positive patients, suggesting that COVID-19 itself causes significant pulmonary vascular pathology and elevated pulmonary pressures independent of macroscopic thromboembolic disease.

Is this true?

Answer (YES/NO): NO